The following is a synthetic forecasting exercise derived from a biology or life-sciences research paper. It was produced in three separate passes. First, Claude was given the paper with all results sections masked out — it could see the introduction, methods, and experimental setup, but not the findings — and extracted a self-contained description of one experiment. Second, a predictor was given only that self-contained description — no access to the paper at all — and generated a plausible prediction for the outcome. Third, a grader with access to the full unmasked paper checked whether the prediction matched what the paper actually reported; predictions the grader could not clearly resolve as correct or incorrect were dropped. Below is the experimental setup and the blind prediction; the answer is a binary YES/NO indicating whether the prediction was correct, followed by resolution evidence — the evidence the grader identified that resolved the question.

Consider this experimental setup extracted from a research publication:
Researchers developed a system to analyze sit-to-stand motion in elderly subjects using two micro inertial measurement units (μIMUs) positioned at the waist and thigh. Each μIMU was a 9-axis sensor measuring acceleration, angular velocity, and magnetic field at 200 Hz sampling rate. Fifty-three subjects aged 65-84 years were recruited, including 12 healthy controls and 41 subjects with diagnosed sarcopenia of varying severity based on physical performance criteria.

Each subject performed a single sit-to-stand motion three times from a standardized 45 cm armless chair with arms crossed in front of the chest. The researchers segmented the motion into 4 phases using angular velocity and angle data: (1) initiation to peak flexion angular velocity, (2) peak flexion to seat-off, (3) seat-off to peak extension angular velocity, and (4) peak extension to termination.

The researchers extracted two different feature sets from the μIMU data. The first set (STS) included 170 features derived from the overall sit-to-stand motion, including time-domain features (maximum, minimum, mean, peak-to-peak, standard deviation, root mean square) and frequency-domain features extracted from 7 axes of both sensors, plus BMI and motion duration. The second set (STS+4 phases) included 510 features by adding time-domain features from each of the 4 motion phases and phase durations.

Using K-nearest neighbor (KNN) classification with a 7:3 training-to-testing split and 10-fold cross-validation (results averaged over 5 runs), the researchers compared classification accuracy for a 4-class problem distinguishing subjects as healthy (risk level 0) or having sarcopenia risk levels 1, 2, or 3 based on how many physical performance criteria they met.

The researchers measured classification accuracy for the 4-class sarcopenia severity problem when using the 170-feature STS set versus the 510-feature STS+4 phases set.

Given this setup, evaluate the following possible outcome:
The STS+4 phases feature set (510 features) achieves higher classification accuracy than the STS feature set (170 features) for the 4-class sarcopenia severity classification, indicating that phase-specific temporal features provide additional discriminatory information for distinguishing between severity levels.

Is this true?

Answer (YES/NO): NO